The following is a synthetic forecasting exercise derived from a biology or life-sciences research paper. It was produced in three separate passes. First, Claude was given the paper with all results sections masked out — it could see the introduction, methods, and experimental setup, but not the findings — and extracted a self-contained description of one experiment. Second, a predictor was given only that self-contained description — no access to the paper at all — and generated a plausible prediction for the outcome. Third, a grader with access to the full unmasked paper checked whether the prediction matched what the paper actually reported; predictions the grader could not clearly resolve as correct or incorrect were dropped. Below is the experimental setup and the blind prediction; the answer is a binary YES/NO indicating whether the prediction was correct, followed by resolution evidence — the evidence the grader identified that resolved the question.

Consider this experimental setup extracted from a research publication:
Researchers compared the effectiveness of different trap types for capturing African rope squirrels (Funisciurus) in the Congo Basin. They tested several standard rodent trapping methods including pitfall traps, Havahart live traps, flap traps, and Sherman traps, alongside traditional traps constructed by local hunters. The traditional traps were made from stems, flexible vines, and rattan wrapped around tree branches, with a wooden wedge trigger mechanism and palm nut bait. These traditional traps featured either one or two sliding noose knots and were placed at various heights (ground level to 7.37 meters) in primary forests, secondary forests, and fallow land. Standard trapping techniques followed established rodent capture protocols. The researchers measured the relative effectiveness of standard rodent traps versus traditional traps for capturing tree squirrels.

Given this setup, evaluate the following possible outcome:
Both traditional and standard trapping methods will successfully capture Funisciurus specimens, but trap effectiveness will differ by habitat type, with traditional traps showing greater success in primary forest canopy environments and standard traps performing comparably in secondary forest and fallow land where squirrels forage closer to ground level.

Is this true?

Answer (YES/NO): NO